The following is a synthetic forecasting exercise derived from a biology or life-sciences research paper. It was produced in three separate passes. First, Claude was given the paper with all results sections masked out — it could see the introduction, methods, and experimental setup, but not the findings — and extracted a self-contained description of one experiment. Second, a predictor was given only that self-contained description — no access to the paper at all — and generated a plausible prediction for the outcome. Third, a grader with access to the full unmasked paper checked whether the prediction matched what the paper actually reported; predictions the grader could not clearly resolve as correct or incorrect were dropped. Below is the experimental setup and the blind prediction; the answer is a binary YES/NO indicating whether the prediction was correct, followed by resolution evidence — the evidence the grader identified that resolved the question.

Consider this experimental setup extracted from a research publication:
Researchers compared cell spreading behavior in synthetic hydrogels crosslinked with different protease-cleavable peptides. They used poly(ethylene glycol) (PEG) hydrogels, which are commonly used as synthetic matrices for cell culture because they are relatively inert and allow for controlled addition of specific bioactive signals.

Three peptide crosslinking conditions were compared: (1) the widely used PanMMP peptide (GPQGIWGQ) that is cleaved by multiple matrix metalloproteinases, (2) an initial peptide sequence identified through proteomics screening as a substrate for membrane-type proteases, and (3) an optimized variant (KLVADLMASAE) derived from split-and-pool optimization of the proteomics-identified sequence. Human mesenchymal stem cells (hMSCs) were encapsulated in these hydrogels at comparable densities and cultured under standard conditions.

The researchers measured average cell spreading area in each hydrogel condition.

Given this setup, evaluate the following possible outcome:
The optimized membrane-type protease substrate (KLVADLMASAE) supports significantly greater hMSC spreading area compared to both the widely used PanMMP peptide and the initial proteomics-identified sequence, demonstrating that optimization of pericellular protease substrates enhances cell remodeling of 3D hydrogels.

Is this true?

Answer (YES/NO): NO